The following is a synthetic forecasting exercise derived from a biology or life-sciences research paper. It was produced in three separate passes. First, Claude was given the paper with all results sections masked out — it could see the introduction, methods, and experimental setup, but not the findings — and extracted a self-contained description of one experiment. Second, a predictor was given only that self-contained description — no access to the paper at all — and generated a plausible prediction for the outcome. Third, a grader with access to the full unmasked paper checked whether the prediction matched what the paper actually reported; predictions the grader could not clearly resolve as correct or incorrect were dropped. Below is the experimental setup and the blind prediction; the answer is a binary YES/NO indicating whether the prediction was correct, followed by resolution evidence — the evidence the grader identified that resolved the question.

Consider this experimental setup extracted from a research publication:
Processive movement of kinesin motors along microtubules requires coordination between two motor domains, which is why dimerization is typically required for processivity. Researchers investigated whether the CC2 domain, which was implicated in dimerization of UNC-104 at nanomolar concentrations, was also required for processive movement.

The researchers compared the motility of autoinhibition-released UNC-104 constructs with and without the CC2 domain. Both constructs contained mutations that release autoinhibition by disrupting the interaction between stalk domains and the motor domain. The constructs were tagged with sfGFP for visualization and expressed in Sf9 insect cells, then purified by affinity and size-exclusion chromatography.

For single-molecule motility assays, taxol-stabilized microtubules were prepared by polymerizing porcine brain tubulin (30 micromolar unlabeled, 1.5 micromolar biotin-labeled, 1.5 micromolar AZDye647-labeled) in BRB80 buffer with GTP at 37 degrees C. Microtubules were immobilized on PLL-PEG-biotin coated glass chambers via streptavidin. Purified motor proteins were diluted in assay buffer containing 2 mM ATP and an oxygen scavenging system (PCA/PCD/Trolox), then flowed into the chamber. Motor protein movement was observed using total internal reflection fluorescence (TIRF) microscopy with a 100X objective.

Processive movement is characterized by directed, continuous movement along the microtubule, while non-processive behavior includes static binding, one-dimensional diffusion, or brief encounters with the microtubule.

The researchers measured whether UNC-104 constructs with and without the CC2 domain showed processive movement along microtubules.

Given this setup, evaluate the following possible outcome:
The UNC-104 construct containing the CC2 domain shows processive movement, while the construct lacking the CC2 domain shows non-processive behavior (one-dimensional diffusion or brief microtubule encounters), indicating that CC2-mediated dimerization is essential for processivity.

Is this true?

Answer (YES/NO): NO